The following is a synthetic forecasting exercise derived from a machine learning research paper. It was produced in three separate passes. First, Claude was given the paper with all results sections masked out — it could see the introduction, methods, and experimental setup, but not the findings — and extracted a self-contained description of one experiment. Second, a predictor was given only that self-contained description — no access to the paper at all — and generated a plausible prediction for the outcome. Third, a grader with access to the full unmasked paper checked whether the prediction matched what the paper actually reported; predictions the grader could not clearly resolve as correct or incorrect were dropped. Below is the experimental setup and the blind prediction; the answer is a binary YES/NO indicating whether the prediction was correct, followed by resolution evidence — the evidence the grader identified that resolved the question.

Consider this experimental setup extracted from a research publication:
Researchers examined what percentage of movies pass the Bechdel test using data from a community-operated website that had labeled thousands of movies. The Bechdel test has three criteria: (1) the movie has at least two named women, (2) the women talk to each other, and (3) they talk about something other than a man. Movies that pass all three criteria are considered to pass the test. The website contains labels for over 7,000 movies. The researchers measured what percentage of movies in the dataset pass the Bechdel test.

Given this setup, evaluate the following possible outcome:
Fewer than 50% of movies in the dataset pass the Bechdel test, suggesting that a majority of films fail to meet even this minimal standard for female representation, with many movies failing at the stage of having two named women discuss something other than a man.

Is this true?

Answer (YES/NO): NO